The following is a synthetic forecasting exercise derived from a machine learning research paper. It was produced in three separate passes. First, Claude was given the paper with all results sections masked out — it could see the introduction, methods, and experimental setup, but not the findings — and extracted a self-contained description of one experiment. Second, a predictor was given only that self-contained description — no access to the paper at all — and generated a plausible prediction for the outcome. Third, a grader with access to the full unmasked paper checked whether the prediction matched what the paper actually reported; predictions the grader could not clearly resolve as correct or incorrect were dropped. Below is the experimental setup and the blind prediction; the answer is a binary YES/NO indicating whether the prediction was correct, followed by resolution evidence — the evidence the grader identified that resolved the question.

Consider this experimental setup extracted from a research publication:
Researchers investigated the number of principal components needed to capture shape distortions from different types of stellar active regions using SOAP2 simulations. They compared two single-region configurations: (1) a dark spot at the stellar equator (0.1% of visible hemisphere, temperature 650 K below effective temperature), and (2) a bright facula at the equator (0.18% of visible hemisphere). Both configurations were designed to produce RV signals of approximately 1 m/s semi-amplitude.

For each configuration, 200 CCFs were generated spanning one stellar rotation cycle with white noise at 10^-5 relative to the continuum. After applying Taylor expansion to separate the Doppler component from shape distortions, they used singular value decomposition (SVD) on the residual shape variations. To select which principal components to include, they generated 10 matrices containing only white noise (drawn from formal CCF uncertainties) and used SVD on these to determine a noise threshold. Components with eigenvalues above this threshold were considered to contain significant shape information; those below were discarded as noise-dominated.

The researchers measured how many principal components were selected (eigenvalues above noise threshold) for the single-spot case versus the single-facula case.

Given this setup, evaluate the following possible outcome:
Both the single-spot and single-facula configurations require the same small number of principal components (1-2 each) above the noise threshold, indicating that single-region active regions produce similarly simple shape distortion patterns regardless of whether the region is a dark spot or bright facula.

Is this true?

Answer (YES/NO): NO